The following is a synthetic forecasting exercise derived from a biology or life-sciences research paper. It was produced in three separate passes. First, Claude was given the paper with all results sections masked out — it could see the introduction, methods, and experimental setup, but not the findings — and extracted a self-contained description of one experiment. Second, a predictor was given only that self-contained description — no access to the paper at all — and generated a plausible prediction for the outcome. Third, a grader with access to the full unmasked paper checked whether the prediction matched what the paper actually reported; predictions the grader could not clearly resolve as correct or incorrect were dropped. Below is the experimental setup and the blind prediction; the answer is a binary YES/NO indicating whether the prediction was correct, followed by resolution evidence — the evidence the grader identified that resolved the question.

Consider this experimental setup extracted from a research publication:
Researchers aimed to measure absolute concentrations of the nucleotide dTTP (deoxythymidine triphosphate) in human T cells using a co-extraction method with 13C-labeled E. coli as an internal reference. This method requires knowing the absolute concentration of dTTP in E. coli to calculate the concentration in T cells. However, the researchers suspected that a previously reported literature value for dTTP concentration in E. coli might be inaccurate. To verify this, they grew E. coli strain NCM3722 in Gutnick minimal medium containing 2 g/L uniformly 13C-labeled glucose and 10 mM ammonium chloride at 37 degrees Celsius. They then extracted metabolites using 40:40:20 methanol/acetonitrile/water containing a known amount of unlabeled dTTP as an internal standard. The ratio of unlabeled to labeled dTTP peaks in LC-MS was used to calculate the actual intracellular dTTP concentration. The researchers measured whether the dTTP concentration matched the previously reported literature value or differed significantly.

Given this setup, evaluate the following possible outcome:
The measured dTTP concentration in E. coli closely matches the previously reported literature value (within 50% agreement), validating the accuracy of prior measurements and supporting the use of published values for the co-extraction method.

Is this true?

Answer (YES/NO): NO